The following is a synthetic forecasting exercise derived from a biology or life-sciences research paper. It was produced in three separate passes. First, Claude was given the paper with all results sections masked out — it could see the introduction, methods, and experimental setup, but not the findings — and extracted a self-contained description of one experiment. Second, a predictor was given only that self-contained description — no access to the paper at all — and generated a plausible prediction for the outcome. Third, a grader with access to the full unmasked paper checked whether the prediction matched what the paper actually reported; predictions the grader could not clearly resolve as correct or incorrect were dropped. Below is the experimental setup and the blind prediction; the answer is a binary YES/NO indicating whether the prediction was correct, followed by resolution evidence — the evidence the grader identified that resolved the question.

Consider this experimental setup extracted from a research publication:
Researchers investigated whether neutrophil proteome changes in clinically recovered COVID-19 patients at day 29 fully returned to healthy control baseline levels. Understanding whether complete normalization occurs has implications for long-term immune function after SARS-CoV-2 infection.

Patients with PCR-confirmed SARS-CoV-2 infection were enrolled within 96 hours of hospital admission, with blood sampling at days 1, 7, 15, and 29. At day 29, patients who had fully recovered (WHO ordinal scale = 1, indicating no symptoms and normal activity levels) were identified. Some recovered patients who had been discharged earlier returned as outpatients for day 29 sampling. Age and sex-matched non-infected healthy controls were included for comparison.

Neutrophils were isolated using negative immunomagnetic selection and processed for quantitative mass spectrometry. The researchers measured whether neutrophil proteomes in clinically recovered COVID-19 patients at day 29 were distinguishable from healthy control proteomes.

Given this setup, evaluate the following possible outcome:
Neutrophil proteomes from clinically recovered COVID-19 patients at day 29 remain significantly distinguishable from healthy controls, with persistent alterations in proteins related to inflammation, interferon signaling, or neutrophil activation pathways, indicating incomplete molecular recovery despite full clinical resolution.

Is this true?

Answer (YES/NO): YES